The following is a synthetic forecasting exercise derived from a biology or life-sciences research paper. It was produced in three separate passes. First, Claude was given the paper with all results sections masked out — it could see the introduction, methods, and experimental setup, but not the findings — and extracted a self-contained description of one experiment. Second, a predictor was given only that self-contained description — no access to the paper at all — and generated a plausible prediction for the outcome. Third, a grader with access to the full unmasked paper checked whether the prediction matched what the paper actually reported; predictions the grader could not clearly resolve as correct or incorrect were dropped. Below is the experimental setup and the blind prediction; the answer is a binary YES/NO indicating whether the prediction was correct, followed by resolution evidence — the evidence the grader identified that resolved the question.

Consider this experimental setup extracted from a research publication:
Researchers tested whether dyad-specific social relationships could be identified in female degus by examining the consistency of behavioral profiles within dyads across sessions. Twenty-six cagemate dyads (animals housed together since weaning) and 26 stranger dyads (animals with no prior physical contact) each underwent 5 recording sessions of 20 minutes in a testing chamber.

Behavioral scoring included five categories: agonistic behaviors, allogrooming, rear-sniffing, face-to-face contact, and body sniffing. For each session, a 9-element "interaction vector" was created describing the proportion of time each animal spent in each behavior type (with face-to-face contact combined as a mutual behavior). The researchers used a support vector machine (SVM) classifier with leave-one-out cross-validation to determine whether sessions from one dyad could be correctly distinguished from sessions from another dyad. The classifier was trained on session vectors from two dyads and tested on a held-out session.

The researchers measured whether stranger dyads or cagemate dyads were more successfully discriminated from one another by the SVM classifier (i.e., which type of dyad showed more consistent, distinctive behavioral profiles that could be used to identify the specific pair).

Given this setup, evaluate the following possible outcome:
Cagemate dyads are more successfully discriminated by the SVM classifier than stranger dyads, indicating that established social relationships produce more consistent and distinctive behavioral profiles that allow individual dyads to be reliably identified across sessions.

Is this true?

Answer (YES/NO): NO